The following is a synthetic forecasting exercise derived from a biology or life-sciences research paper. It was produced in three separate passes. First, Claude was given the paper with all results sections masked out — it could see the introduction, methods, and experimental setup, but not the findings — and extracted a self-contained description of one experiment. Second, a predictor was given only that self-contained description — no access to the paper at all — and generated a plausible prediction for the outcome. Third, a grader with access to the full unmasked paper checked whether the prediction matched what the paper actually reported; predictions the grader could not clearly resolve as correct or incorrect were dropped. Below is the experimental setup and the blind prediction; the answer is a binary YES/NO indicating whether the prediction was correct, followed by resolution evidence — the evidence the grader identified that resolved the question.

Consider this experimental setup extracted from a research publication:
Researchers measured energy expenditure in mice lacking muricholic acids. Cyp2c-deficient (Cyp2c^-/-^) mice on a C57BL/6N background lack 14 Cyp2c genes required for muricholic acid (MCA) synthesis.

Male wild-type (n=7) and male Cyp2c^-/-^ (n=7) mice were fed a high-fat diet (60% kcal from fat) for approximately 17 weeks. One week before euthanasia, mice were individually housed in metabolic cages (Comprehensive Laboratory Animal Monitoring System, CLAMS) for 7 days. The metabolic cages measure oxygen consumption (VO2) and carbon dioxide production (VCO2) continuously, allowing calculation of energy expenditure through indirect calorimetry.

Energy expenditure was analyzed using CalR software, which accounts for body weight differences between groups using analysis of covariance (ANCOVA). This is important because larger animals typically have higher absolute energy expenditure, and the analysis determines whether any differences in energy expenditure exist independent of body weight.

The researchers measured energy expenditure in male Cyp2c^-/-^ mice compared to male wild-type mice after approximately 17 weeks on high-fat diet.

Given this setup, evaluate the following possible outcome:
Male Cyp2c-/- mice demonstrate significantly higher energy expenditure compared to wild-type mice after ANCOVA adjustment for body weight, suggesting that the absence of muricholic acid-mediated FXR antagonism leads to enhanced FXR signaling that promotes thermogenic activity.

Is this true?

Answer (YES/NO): NO